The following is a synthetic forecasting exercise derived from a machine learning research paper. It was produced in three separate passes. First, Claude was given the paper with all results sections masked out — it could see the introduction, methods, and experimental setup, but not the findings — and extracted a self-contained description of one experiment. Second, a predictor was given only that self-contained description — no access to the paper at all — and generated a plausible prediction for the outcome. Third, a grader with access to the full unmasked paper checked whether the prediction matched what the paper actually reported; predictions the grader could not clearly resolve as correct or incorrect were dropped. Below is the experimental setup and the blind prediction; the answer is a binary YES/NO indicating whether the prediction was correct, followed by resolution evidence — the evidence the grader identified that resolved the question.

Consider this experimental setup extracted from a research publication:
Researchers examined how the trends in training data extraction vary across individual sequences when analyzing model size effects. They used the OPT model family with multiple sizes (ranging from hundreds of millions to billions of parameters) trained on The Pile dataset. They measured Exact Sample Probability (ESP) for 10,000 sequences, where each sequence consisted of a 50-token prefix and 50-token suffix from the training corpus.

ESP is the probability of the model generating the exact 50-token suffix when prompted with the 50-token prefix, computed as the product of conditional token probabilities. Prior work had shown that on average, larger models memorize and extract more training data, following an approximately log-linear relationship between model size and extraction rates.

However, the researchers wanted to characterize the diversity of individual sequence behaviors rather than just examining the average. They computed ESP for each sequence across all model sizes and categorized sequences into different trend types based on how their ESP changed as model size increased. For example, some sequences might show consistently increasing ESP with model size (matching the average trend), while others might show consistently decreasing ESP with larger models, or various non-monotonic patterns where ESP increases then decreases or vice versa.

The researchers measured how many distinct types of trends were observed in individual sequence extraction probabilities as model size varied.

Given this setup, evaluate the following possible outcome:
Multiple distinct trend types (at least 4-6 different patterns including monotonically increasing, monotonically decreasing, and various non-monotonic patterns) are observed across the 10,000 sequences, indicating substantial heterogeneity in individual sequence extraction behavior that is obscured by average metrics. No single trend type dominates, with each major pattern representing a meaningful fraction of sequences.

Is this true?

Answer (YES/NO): NO